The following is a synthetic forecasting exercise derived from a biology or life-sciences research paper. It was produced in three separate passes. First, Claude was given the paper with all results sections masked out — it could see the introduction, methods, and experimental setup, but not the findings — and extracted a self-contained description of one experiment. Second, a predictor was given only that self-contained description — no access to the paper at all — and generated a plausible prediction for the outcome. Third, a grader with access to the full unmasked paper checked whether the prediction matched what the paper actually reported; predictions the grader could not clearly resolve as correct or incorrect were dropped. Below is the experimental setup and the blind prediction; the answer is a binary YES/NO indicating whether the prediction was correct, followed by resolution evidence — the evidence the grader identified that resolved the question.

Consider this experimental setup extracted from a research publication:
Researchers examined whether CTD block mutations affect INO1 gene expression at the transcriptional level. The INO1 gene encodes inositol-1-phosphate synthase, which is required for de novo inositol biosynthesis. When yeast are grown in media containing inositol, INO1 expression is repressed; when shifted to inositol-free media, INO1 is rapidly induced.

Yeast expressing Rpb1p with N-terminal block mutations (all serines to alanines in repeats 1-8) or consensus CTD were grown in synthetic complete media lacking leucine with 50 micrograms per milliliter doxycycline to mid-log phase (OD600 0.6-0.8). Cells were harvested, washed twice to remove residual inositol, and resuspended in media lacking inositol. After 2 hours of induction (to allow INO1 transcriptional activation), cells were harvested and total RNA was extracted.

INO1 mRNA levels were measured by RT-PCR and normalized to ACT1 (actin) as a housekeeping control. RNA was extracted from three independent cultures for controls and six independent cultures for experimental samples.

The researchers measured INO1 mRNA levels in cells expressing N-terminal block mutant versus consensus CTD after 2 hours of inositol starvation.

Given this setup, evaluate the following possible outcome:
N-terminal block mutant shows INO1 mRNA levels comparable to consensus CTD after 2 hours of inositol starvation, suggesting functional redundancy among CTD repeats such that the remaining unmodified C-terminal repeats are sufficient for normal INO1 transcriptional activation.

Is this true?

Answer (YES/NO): NO